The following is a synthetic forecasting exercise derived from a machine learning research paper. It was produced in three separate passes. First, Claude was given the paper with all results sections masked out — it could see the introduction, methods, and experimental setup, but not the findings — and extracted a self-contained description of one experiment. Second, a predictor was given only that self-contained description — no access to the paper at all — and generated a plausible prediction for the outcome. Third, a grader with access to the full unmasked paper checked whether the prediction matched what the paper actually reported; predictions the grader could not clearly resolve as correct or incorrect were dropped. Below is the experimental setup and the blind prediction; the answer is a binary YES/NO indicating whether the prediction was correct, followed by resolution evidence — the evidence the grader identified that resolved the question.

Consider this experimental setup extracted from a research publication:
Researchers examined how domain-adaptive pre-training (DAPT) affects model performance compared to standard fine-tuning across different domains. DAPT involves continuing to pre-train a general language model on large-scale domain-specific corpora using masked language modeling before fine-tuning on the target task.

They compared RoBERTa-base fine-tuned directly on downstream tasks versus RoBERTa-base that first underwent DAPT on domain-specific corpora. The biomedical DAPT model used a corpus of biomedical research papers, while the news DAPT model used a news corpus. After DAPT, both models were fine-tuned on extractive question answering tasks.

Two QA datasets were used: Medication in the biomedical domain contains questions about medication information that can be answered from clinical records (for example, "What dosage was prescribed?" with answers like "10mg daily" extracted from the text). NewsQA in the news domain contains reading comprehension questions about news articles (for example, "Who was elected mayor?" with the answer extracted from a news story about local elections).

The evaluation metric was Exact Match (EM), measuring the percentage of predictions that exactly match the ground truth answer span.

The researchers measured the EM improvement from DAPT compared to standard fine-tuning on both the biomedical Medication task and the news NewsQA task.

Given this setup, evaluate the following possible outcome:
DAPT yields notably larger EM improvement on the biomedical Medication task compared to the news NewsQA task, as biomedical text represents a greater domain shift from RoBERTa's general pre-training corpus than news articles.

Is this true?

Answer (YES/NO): NO